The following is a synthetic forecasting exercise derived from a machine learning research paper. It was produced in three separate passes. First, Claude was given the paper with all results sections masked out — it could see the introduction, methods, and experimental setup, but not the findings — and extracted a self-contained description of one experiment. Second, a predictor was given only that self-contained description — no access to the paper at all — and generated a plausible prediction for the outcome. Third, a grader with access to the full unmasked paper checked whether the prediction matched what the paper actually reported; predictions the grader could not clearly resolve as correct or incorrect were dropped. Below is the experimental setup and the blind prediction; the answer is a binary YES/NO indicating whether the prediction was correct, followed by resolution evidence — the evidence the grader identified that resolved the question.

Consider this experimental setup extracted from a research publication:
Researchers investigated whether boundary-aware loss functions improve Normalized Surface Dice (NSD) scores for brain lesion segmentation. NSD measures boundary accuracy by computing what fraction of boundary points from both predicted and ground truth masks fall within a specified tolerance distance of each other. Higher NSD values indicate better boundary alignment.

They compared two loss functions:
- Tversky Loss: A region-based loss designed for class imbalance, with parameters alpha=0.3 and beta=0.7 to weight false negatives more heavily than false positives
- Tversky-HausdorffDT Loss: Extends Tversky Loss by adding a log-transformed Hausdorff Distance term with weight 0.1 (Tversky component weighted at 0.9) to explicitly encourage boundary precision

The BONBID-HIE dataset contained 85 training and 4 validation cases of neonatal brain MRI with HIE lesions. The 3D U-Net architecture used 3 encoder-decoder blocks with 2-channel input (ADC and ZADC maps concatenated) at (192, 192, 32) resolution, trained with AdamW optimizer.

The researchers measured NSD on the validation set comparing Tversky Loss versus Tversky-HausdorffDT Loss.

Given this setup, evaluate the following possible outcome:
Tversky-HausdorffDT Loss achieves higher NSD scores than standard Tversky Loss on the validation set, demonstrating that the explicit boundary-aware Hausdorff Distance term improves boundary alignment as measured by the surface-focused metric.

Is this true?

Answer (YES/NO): YES